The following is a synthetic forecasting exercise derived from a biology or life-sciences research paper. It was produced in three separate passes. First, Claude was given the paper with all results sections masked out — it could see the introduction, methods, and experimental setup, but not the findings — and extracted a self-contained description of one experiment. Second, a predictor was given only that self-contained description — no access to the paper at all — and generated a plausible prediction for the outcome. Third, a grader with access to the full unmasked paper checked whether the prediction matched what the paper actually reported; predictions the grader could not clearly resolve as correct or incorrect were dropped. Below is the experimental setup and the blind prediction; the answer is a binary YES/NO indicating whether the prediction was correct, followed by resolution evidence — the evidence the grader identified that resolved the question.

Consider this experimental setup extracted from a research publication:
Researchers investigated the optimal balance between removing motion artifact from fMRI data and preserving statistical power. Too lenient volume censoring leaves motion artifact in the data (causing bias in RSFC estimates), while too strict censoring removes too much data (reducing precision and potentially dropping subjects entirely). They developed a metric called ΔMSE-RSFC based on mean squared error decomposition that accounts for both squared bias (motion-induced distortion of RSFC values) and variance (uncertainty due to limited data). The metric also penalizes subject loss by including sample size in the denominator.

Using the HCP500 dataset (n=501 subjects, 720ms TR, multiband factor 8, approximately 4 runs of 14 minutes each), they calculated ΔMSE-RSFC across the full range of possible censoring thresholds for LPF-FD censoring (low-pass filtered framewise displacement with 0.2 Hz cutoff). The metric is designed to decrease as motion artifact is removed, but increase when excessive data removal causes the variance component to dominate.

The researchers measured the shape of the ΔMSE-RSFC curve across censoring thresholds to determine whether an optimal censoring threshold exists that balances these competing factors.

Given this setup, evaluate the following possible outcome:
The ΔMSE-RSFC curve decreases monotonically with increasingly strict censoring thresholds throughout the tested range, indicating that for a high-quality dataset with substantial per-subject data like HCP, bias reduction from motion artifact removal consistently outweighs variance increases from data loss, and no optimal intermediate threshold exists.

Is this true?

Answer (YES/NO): NO